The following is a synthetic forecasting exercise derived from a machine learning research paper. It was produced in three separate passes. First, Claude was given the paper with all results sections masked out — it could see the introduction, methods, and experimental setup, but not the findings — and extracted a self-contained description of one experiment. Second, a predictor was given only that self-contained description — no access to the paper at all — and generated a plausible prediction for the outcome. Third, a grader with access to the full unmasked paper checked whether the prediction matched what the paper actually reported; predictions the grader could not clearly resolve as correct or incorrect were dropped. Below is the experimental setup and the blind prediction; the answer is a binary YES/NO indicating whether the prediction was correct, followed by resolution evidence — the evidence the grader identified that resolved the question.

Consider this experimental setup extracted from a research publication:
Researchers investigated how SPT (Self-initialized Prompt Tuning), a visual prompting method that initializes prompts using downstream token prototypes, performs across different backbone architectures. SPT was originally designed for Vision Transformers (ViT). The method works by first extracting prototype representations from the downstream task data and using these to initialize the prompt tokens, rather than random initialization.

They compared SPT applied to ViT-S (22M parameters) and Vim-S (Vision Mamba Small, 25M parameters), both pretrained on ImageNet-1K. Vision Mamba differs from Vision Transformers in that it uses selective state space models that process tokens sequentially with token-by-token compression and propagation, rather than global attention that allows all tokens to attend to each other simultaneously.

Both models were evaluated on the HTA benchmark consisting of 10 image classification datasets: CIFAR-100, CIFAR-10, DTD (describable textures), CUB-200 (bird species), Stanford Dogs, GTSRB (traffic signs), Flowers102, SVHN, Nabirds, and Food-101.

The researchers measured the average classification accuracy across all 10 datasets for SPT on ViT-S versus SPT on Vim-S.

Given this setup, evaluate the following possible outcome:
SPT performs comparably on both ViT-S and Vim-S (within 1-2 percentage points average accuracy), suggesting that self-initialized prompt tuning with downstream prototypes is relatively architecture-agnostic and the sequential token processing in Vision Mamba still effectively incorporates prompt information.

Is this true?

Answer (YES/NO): NO